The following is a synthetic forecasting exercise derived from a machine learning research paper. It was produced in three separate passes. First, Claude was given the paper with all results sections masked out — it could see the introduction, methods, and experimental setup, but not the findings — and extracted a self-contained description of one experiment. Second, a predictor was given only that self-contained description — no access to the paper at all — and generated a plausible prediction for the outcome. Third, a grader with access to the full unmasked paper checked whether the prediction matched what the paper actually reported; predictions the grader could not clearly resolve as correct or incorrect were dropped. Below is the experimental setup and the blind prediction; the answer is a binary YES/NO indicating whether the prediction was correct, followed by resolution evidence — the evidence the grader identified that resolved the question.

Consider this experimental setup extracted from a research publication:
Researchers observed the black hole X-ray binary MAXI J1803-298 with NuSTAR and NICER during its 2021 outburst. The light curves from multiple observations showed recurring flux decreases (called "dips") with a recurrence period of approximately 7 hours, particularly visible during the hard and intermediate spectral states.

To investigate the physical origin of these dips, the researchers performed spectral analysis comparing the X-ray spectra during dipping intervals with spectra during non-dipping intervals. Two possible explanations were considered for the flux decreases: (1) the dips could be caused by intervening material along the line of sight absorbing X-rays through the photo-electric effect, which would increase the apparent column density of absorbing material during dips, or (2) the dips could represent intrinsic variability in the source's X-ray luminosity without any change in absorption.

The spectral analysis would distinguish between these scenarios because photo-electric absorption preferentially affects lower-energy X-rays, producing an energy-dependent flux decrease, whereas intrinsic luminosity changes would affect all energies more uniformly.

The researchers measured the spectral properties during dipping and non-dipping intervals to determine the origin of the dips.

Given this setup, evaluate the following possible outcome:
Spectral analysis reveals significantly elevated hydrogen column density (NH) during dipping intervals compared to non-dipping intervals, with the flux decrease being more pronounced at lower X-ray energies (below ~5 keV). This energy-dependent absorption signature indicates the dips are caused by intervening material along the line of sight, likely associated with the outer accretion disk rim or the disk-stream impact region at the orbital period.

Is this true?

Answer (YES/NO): YES